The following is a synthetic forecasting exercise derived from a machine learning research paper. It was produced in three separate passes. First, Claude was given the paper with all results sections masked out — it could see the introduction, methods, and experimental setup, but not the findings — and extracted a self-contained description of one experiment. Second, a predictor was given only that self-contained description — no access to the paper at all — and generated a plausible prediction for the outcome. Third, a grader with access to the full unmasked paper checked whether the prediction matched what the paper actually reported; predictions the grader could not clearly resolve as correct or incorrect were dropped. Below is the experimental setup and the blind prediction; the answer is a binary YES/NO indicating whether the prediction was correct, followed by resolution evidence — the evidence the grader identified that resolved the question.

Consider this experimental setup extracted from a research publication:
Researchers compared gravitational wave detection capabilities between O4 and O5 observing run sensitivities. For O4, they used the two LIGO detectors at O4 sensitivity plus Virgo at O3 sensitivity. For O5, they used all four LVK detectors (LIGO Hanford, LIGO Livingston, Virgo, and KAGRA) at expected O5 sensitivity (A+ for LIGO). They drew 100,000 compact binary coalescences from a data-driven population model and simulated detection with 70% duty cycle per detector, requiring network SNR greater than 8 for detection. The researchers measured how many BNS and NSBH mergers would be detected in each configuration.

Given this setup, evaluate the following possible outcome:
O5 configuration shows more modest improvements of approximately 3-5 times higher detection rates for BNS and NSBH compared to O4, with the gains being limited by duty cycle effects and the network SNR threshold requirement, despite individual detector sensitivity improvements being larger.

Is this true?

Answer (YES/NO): NO